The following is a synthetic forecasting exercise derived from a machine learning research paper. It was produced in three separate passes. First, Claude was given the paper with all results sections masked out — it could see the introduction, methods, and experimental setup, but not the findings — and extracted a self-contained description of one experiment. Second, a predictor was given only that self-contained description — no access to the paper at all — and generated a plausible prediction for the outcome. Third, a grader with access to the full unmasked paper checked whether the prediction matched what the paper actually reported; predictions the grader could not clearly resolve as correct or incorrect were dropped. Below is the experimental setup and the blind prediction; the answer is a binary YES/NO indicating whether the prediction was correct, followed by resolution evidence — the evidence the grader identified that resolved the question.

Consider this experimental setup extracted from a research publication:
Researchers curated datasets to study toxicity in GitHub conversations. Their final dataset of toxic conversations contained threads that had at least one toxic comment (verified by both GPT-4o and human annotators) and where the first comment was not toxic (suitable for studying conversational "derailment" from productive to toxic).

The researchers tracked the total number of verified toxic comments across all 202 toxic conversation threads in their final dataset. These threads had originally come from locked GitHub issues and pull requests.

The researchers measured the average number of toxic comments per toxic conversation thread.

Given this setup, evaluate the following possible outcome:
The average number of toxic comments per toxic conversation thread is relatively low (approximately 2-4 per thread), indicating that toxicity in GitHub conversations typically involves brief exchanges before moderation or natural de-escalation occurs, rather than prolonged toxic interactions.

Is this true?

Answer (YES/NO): YES